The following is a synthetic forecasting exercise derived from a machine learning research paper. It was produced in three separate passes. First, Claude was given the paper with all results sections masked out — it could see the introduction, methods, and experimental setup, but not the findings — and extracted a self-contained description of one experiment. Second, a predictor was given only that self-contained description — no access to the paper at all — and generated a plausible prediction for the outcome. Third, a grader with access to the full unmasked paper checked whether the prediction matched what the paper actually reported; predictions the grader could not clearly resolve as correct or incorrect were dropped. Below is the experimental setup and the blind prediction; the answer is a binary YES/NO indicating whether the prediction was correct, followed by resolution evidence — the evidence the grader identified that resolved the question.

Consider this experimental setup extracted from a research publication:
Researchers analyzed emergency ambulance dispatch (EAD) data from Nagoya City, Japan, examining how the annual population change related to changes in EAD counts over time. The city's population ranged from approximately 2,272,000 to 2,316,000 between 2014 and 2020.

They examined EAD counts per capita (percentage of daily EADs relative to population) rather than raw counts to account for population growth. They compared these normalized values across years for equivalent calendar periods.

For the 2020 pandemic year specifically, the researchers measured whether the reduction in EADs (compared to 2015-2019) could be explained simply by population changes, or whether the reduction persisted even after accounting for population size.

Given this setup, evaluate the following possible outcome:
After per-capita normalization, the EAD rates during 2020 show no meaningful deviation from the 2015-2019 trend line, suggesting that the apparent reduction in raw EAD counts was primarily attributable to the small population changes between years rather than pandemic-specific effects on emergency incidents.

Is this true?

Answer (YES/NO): NO